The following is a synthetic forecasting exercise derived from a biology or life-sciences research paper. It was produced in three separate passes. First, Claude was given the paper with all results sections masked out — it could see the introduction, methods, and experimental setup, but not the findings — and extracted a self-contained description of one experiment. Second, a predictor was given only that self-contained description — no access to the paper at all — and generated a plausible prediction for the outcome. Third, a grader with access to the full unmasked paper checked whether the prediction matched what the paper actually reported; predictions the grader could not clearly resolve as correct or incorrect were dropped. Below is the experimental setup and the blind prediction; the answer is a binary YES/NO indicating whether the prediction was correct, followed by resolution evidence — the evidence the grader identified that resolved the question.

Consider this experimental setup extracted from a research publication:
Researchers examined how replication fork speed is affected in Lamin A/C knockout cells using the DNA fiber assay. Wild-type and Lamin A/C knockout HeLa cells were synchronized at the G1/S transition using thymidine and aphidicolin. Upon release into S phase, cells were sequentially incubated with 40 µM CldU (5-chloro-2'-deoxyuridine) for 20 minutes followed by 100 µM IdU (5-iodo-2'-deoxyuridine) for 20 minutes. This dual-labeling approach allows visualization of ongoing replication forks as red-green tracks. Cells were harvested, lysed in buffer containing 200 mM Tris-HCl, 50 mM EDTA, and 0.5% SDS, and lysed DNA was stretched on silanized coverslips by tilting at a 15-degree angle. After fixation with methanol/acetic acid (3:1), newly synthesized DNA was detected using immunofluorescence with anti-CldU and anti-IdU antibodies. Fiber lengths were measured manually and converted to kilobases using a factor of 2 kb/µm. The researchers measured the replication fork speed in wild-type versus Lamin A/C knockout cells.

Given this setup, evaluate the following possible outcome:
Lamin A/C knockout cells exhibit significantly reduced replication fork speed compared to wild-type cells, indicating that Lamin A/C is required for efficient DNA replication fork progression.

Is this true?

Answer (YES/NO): NO